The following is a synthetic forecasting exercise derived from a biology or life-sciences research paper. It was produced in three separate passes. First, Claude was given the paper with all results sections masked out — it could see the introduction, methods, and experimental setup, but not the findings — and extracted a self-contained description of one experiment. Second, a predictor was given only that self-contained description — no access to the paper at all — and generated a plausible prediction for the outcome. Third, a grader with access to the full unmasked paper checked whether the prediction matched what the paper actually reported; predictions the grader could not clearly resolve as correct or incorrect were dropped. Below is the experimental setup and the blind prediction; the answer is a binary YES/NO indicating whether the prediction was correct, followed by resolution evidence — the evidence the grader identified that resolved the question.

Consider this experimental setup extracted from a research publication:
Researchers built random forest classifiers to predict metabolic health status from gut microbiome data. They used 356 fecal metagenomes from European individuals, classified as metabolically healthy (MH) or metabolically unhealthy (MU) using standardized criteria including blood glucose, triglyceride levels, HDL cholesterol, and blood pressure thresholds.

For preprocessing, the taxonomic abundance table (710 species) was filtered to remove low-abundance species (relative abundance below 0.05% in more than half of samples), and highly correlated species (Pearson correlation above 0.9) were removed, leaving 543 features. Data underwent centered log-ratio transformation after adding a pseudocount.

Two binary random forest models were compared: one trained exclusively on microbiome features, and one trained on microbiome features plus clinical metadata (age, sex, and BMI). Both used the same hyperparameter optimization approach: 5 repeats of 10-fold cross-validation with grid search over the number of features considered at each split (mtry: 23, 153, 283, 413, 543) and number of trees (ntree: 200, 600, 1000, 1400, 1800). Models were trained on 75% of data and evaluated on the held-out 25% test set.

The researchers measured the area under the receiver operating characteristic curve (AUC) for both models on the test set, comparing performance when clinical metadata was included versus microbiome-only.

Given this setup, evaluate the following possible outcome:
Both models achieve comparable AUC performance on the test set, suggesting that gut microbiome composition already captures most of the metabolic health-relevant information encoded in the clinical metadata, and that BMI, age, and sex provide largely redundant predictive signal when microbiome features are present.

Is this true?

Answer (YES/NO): YES